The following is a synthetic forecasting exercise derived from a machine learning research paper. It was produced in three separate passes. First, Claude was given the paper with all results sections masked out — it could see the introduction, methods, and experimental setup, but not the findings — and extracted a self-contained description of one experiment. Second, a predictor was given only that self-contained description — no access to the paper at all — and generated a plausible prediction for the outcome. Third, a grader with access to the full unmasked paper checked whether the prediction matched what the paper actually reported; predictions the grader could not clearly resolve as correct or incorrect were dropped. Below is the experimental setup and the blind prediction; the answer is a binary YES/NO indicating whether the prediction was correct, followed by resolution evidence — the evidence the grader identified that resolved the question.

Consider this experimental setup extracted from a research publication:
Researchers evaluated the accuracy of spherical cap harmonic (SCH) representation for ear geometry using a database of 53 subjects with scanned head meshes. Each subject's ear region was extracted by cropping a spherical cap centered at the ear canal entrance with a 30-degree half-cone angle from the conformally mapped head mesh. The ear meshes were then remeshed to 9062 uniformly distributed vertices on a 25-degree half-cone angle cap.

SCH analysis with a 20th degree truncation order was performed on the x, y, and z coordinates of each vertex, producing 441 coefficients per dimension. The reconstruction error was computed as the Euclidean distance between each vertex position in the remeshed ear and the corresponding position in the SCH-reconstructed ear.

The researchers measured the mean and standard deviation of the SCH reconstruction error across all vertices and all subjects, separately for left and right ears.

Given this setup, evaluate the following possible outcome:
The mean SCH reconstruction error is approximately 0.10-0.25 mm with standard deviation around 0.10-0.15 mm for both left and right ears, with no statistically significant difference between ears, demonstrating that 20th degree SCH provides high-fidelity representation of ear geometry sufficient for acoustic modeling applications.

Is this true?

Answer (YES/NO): YES